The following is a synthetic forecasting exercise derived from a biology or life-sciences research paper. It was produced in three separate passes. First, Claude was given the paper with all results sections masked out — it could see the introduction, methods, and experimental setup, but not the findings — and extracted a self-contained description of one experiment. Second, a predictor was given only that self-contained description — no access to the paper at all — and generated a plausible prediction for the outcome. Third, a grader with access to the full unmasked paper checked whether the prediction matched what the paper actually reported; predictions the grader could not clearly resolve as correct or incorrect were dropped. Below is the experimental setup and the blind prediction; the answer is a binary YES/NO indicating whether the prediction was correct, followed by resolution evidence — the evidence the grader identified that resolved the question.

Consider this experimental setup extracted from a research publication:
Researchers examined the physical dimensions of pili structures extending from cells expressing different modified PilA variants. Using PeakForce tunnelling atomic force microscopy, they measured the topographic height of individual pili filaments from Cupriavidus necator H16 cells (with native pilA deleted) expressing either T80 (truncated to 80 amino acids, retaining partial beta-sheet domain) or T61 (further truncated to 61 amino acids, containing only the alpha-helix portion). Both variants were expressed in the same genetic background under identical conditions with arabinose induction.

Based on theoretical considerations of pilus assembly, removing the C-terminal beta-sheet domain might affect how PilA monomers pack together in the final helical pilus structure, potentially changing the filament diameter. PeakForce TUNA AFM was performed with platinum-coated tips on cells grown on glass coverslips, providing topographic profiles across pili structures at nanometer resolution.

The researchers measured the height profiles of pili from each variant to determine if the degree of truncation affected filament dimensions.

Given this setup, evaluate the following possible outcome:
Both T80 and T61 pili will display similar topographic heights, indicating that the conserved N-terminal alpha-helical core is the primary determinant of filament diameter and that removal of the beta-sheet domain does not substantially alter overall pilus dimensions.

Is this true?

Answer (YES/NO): YES